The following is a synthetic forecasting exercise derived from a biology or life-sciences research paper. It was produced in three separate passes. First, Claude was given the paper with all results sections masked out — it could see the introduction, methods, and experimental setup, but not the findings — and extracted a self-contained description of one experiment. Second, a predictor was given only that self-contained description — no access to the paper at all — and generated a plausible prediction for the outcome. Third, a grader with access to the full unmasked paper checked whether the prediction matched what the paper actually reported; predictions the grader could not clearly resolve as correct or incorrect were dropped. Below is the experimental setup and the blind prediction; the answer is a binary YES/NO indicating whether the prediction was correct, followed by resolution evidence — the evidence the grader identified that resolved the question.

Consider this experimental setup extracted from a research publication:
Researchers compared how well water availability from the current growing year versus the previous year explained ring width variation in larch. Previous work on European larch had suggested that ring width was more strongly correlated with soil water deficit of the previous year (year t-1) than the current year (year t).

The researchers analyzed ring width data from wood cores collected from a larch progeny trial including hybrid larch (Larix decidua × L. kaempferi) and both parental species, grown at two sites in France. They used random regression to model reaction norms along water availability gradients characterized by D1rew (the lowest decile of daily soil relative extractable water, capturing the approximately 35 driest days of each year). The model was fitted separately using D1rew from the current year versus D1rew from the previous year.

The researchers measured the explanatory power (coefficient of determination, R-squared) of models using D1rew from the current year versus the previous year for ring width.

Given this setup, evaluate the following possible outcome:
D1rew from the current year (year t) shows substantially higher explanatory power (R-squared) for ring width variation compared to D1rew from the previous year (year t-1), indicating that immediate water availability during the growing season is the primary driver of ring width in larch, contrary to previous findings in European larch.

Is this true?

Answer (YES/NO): YES